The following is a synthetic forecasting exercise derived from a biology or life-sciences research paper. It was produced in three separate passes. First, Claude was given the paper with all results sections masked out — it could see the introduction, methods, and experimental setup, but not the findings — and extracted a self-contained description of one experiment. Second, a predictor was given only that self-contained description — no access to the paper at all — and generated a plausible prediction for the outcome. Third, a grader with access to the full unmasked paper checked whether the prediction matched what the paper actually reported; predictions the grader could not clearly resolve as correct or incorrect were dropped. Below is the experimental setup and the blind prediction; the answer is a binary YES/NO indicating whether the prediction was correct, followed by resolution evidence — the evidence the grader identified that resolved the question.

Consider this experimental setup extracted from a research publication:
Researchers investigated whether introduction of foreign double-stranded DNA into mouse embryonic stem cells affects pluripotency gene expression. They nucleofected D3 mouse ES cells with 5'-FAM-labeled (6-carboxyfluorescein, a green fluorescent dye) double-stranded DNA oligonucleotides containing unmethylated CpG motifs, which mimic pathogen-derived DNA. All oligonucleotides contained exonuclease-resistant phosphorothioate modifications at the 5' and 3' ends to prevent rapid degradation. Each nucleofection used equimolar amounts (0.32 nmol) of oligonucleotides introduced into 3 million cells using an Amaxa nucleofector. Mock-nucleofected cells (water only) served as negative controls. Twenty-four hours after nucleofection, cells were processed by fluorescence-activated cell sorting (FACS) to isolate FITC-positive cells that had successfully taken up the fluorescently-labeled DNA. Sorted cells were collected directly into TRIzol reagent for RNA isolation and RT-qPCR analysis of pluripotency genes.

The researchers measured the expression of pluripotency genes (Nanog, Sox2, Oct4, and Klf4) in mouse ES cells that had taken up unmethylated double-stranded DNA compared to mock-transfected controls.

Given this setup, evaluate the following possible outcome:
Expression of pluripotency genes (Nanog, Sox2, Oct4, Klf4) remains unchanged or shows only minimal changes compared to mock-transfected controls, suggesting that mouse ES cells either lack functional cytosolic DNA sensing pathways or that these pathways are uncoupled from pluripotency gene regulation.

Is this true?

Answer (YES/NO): NO